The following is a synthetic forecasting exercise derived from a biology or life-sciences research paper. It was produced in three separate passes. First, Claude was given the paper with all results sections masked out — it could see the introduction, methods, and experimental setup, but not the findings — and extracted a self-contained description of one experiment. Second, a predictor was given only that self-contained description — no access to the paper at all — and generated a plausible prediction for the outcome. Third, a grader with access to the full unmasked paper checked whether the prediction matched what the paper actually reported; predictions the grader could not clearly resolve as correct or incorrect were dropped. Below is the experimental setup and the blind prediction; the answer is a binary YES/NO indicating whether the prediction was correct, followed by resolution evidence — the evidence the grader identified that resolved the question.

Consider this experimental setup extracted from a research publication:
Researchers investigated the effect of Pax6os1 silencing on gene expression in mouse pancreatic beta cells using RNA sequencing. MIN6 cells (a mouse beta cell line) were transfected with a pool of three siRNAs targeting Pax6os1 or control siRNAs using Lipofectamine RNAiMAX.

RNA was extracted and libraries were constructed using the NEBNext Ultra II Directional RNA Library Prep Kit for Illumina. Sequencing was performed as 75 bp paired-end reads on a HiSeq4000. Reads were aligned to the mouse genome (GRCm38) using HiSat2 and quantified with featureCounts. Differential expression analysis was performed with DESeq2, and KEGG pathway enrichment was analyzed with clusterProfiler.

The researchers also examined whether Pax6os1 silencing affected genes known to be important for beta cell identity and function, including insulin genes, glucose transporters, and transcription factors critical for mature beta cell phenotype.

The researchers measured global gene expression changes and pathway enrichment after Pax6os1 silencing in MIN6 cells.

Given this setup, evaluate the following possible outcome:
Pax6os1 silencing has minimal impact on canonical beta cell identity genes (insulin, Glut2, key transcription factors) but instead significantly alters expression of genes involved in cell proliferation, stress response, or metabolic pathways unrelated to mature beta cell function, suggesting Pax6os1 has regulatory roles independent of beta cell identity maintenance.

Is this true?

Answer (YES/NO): NO